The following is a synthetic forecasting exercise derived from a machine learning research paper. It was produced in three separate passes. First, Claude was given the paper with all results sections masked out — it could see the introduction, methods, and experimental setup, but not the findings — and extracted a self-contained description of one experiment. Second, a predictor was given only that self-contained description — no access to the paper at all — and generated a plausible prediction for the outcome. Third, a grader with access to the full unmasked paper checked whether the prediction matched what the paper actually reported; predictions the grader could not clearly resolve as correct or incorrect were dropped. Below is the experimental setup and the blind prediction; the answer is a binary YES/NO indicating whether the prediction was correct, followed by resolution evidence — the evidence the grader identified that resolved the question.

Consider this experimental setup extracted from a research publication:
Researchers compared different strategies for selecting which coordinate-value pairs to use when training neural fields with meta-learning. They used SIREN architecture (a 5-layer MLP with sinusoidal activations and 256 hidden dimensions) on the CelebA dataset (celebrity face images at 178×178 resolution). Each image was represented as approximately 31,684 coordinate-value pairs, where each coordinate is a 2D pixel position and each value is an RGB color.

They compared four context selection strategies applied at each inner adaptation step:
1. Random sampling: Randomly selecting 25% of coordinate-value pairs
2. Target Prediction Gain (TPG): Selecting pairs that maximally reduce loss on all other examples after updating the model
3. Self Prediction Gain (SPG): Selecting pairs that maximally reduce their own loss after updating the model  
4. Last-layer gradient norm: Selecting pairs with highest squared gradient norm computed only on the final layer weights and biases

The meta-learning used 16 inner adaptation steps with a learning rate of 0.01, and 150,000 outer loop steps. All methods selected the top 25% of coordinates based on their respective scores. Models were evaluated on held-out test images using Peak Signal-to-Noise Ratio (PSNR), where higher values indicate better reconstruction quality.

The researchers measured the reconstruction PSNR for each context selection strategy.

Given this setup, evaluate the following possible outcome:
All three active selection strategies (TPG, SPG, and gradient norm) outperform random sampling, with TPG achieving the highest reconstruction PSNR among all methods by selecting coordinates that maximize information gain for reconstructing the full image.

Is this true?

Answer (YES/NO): NO